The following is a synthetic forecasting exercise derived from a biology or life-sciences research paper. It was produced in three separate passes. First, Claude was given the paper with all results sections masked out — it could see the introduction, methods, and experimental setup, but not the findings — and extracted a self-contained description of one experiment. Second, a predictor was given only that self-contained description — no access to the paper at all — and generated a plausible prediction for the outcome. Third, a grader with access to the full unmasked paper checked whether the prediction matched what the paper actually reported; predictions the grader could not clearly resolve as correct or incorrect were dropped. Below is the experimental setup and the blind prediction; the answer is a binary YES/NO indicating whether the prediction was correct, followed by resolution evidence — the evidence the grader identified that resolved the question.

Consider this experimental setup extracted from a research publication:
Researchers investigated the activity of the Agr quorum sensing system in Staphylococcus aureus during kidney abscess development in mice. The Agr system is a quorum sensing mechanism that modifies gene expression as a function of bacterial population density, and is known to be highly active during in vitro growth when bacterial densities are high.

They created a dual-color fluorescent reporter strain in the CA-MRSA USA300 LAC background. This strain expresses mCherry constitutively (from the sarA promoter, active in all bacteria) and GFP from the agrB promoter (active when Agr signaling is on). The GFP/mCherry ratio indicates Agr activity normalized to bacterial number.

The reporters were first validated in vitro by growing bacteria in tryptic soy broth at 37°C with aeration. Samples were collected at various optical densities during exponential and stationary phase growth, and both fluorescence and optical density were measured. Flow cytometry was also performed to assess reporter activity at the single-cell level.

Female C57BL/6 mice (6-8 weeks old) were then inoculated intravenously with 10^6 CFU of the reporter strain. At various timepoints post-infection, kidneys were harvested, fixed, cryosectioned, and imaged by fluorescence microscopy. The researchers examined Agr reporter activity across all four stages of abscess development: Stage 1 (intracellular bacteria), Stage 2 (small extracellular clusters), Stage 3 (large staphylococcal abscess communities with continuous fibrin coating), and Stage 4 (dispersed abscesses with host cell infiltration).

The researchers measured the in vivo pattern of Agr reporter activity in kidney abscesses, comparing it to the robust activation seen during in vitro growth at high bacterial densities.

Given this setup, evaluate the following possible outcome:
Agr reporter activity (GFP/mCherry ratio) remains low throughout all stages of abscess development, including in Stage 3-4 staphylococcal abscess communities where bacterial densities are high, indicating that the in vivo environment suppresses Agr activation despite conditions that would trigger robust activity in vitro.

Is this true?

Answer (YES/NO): YES